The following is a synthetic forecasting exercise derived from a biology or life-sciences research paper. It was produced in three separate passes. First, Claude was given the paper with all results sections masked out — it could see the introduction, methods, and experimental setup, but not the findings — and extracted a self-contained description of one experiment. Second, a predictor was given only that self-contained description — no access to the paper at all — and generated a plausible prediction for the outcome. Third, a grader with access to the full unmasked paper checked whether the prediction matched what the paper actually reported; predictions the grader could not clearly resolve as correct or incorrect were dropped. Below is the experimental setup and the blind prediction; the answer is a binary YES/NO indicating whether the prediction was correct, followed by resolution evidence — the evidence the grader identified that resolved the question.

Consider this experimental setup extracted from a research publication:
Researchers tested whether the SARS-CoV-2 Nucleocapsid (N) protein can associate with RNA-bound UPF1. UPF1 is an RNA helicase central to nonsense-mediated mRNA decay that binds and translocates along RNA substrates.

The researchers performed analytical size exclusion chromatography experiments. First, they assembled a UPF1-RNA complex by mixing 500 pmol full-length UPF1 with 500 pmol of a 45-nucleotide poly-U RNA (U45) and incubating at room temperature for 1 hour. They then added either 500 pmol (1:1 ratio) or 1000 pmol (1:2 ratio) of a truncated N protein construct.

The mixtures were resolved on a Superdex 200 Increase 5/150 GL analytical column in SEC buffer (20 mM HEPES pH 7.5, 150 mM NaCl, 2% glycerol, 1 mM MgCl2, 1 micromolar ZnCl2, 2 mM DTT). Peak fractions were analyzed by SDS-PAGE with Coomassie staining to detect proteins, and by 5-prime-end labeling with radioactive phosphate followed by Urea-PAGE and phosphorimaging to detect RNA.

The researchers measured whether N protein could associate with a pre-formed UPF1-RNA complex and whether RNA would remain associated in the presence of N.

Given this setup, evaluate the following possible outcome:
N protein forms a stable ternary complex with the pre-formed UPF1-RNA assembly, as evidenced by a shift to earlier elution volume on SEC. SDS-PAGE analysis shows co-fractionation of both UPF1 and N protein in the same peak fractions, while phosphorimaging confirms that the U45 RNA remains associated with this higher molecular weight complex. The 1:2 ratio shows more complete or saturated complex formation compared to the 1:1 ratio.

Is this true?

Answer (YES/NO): NO